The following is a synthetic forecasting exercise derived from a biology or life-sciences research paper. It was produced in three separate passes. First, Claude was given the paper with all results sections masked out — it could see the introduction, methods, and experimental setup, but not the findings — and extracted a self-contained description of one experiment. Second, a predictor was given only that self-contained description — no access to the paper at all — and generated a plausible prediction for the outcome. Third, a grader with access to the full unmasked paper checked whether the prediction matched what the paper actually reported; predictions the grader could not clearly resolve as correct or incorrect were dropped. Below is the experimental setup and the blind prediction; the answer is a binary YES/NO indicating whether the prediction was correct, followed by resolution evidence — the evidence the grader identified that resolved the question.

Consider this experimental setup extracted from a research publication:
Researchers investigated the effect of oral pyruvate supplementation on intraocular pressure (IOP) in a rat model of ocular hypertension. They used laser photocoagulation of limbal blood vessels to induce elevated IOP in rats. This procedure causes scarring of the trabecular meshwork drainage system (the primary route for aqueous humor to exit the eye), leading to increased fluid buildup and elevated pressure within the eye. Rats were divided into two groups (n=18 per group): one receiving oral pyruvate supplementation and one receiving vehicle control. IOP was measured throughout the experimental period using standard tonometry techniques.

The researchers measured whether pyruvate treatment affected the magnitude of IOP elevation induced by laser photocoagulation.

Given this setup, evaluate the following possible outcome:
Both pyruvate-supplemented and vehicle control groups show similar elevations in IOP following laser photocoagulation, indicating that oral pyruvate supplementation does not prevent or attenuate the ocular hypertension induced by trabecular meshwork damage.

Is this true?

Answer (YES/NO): YES